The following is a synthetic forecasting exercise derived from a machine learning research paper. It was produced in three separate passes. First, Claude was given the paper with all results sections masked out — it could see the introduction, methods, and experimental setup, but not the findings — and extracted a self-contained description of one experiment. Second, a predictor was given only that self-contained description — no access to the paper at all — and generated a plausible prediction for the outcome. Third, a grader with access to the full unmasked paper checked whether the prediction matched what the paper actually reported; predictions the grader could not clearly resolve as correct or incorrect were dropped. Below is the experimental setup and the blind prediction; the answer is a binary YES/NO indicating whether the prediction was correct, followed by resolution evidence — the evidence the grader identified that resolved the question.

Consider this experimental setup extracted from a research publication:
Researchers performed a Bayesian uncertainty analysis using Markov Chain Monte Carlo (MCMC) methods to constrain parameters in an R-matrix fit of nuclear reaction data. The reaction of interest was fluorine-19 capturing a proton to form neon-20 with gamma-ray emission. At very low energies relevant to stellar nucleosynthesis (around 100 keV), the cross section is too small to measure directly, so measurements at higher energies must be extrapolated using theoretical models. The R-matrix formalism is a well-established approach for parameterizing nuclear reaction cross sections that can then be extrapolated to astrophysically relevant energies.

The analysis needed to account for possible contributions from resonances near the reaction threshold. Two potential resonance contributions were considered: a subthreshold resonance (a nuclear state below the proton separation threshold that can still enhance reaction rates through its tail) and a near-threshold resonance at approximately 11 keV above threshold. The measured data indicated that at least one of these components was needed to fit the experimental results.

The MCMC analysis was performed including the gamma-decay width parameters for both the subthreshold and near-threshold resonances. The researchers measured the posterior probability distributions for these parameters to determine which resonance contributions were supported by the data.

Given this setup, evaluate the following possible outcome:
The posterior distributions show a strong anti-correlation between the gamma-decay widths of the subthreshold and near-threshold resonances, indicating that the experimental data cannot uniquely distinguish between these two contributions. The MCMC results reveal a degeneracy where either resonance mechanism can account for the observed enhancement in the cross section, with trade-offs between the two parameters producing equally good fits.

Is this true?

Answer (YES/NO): NO